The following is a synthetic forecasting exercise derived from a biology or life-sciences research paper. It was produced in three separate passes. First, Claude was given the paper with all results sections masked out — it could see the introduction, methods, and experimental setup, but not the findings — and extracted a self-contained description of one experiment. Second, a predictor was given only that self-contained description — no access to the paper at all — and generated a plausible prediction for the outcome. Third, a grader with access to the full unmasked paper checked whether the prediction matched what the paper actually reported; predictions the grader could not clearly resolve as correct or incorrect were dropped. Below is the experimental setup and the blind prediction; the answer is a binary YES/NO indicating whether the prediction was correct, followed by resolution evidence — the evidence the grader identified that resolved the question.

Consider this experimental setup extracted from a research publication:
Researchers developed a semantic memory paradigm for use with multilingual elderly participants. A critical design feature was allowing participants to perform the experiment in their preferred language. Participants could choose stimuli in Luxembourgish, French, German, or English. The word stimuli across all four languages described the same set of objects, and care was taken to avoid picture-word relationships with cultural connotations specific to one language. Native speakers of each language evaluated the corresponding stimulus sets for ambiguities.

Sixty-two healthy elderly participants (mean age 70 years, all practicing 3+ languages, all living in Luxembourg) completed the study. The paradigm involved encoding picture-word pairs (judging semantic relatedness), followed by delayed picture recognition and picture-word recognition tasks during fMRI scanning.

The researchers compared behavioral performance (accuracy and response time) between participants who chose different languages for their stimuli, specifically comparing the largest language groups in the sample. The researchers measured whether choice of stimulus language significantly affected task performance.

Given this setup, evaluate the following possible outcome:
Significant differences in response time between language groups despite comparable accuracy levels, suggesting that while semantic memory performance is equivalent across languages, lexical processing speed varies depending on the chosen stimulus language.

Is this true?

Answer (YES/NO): NO